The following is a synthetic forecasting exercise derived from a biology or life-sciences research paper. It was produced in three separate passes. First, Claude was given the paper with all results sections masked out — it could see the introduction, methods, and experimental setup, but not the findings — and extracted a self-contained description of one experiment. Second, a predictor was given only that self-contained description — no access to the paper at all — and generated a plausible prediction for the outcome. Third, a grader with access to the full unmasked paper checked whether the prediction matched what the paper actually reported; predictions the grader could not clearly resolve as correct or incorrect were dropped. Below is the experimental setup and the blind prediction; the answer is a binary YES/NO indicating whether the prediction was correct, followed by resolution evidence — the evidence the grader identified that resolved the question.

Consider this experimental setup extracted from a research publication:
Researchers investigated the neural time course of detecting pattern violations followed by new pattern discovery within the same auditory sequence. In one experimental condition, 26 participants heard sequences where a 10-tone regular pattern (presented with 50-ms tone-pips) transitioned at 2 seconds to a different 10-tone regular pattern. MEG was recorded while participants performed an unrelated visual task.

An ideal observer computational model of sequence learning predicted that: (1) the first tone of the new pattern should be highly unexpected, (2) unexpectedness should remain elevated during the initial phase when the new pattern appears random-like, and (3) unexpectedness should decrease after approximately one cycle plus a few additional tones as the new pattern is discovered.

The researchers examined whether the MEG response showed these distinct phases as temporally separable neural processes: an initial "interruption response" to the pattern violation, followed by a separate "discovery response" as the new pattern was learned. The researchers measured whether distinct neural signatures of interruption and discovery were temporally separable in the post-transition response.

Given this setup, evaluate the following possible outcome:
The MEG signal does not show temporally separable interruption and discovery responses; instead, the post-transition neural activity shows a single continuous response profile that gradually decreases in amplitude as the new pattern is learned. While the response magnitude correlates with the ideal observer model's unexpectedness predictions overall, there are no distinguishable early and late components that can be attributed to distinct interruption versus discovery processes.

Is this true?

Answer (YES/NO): NO